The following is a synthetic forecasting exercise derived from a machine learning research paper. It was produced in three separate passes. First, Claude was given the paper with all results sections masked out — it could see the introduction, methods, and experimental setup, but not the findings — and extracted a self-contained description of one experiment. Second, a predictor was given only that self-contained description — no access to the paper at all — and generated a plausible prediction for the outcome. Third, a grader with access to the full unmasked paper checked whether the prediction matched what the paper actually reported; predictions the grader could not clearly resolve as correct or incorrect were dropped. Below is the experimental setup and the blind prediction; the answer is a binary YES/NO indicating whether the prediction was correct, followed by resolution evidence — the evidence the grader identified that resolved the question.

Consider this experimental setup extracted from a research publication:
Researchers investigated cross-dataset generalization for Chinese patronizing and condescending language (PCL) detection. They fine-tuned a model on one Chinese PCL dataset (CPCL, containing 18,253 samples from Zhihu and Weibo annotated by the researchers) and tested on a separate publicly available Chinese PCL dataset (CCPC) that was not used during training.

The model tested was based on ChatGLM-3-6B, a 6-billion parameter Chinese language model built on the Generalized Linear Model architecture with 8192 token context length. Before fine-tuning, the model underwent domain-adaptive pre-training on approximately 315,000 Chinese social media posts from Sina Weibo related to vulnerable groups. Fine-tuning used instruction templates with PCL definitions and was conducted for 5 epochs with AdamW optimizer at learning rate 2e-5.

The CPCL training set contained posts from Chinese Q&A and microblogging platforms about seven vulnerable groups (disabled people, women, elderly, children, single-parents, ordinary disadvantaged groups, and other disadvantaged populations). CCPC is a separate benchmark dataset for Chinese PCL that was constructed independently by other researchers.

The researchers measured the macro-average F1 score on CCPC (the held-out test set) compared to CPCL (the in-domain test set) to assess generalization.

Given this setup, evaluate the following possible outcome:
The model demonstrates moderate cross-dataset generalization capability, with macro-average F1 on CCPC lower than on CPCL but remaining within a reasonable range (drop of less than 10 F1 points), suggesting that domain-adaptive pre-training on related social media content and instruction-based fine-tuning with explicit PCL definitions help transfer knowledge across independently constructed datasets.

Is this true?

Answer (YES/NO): NO